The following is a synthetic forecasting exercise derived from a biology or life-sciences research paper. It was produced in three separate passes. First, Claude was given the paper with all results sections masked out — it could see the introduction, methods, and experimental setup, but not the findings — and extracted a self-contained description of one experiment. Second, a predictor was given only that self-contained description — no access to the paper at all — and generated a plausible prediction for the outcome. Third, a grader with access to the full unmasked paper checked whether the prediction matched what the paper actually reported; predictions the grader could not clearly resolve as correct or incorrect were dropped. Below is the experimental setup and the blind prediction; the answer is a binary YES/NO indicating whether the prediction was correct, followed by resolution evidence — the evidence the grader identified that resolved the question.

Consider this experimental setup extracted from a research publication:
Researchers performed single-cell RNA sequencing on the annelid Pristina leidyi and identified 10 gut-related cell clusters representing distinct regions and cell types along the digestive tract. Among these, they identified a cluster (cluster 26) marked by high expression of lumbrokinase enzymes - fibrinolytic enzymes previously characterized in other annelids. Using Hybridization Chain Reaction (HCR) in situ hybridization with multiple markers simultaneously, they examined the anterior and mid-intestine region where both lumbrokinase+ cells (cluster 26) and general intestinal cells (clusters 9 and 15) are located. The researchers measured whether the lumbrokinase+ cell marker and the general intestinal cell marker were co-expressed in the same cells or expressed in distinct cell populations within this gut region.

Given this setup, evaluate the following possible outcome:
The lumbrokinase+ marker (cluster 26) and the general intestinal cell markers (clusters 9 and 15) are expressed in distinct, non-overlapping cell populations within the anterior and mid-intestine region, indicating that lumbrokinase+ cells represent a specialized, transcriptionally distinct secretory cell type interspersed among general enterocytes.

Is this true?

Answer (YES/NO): YES